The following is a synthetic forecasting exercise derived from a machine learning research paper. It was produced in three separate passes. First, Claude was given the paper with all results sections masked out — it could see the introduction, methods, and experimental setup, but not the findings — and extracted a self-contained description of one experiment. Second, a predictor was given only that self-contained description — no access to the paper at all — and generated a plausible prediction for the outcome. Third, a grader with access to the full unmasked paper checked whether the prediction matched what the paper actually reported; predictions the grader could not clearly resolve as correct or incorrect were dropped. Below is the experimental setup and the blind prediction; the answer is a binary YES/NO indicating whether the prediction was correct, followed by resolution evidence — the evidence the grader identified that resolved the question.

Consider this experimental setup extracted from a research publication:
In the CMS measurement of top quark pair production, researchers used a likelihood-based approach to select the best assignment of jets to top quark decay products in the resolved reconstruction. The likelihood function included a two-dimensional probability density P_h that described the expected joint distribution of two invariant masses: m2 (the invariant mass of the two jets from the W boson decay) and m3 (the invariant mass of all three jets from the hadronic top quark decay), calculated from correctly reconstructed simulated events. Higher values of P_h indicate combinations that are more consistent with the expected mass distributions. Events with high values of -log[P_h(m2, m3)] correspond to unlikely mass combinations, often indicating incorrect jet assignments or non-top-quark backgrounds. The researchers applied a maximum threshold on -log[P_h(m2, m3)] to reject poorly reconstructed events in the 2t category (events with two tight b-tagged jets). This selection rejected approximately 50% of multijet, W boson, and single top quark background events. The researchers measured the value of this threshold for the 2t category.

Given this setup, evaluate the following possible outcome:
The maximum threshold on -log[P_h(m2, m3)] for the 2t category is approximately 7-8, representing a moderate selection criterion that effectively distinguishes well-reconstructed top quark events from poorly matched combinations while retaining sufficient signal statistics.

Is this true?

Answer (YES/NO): NO